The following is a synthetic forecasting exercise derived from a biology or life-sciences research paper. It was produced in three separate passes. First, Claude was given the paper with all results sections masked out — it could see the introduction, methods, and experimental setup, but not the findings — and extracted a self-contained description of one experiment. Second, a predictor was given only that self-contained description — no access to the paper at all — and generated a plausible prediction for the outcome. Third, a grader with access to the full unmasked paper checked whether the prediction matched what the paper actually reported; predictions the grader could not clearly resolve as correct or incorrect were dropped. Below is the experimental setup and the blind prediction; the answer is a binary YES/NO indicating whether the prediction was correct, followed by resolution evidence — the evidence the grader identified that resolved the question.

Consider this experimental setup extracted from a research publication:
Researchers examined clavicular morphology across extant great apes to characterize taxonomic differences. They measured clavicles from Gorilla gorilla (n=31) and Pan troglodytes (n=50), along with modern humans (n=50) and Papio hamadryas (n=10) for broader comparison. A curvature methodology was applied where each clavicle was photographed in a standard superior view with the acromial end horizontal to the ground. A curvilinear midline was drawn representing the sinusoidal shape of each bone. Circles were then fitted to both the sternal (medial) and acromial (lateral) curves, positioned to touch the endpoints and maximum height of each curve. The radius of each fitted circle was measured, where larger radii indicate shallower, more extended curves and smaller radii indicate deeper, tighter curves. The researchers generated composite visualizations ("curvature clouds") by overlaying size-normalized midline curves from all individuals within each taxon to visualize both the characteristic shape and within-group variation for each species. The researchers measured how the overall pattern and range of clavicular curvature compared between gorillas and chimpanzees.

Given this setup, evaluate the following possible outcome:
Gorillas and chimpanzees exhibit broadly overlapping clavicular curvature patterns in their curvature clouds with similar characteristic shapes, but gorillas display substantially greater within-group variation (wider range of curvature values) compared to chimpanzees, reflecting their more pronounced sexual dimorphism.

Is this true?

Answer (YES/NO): NO